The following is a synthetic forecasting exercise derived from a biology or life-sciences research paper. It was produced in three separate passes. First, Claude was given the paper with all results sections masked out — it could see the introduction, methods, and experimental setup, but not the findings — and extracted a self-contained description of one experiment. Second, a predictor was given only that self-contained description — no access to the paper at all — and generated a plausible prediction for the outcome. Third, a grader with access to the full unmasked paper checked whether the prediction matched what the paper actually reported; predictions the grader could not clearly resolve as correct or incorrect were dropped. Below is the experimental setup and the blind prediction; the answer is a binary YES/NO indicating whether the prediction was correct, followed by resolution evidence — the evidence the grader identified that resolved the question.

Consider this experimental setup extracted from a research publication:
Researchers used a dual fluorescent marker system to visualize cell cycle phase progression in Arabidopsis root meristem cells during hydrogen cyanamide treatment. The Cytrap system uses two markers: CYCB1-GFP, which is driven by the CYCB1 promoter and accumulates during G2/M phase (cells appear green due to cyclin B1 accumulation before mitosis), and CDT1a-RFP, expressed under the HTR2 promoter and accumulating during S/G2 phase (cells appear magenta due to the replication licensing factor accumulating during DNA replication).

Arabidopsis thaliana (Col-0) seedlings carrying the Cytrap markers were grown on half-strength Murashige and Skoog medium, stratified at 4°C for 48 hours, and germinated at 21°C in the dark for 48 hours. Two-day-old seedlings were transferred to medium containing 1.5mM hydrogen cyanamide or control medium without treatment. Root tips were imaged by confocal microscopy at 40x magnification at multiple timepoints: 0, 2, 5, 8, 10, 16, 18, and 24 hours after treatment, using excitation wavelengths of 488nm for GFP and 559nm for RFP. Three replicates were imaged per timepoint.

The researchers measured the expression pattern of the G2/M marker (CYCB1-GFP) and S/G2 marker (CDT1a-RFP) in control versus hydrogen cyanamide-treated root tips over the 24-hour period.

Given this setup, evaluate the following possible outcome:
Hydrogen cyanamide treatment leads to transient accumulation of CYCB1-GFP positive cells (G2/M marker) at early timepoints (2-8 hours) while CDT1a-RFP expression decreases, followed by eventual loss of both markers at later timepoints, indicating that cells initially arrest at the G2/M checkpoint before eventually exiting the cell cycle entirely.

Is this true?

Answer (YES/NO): NO